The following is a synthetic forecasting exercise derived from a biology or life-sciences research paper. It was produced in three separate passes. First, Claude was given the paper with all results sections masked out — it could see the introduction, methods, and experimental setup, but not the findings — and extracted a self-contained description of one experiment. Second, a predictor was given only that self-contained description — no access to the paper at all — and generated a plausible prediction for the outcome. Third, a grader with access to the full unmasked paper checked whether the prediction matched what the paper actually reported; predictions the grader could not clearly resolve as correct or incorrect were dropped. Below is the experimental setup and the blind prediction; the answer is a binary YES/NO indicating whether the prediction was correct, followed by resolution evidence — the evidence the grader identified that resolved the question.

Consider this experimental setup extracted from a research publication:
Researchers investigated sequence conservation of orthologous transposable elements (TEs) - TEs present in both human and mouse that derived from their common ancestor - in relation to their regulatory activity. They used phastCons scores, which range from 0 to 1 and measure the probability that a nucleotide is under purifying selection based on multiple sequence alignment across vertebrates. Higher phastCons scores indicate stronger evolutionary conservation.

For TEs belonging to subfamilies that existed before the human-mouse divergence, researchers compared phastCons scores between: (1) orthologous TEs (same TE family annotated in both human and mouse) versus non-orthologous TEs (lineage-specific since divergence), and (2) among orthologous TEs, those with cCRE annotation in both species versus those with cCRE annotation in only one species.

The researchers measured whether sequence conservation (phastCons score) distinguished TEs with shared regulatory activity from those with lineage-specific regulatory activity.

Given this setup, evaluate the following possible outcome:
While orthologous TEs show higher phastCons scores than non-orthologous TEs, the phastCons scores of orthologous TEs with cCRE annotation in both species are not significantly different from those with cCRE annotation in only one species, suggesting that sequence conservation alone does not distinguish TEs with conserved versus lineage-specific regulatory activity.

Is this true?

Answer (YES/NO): NO